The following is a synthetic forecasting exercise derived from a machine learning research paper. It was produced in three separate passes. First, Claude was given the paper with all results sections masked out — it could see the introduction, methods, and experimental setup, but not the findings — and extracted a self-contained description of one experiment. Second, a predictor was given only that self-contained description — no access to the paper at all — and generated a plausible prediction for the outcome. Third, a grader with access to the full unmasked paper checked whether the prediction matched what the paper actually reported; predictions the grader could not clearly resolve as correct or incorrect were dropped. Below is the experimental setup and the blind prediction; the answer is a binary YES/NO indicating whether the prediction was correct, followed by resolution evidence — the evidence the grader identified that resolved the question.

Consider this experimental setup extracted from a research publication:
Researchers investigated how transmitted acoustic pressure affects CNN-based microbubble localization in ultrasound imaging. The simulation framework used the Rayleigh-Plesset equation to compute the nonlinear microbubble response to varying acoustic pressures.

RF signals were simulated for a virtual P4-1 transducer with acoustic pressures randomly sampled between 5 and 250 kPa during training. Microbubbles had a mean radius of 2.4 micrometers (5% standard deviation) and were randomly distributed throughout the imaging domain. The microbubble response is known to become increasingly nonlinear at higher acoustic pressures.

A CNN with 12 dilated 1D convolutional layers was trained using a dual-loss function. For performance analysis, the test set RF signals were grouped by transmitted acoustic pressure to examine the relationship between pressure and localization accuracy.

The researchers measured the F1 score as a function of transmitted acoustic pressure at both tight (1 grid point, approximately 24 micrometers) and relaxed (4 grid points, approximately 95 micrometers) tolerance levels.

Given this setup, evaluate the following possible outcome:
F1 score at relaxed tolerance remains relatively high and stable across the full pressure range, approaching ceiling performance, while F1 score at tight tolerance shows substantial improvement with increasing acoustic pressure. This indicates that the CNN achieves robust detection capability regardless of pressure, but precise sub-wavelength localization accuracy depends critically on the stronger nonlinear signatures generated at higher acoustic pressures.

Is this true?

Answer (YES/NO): NO